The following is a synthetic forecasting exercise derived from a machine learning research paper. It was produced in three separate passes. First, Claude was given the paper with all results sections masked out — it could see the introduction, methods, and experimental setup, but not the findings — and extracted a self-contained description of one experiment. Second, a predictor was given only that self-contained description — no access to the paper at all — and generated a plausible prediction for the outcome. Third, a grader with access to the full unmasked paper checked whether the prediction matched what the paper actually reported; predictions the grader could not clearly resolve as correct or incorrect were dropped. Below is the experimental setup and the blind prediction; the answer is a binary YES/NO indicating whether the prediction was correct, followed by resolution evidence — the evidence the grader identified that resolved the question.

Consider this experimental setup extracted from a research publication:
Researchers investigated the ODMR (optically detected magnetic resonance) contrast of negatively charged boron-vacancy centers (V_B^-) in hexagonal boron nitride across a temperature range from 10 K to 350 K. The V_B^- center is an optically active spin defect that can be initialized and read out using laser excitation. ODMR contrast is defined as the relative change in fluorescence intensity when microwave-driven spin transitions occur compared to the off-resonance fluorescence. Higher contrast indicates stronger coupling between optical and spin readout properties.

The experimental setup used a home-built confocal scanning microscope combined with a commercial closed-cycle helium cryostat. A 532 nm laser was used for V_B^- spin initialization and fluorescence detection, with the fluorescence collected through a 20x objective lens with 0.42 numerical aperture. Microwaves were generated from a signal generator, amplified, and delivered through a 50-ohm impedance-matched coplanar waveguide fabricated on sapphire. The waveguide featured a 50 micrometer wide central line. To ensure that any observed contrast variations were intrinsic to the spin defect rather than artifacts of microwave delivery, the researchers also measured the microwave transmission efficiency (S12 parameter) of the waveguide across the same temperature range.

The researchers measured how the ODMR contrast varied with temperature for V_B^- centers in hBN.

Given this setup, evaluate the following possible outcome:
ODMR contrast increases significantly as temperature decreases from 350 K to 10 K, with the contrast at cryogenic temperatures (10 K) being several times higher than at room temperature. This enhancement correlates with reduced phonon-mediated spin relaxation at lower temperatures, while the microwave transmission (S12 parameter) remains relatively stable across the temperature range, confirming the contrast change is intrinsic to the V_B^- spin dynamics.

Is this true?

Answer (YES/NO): NO